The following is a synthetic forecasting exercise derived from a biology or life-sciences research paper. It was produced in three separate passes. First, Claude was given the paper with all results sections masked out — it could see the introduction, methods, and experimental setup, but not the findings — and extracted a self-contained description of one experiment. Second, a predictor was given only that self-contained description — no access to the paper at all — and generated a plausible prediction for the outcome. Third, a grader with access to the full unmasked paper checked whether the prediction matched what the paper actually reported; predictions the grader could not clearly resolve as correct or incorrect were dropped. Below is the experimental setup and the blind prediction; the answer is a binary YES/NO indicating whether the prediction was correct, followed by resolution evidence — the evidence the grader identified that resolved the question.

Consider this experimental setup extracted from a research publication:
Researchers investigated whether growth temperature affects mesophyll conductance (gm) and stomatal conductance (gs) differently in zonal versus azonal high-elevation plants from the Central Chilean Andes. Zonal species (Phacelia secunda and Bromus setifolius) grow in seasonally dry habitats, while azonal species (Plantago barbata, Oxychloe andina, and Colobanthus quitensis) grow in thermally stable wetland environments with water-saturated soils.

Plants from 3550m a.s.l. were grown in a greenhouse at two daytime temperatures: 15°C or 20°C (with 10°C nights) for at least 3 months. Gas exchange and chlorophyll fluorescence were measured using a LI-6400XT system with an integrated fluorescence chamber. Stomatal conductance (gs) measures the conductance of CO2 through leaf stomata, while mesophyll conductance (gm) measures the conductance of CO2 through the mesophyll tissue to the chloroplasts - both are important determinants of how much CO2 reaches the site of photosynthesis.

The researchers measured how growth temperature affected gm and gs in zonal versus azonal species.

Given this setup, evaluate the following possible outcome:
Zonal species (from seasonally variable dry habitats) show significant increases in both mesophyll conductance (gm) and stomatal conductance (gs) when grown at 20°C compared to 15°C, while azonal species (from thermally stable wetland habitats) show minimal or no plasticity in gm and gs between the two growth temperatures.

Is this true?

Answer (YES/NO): NO